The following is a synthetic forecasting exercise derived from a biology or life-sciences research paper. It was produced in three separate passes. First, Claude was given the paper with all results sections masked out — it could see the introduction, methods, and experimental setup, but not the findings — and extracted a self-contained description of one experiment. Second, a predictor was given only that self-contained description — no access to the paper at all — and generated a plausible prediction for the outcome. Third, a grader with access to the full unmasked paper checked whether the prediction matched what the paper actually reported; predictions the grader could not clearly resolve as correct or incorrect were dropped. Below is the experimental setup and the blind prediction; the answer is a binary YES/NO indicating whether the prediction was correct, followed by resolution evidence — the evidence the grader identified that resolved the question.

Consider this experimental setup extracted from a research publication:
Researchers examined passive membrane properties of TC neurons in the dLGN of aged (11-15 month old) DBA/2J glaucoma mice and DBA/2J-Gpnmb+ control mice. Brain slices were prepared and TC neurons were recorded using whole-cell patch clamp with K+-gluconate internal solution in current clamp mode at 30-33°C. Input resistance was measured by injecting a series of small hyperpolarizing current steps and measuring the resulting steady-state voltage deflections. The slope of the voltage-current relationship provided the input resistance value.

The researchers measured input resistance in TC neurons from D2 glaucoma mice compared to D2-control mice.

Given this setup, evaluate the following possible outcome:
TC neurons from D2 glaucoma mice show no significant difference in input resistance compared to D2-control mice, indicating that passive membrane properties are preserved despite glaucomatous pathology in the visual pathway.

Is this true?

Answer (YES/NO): YES